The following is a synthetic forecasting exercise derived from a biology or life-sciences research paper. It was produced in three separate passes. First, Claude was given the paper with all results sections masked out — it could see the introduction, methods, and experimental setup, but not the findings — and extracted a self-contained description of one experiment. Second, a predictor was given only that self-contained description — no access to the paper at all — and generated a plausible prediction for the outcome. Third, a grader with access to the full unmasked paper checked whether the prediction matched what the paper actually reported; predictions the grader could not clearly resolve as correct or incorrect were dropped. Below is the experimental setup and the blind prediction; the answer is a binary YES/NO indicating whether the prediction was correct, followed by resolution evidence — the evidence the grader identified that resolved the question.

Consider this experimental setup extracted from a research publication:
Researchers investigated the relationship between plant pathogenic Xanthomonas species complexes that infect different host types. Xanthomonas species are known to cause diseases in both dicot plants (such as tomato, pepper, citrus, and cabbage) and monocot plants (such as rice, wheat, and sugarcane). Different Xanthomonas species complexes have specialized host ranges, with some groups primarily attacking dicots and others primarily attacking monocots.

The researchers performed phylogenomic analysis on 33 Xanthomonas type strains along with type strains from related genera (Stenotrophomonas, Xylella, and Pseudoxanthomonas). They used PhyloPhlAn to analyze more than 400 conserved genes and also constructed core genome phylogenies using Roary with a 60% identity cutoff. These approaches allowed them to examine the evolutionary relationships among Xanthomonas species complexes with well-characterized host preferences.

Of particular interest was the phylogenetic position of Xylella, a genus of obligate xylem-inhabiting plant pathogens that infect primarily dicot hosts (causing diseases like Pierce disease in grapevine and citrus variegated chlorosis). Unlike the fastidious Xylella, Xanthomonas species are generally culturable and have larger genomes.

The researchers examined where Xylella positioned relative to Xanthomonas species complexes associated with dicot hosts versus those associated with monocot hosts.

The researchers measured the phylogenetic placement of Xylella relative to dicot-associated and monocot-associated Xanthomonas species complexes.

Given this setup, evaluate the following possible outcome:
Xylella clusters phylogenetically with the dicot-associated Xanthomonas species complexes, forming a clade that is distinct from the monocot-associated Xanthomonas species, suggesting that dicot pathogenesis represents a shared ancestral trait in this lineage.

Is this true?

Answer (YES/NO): NO